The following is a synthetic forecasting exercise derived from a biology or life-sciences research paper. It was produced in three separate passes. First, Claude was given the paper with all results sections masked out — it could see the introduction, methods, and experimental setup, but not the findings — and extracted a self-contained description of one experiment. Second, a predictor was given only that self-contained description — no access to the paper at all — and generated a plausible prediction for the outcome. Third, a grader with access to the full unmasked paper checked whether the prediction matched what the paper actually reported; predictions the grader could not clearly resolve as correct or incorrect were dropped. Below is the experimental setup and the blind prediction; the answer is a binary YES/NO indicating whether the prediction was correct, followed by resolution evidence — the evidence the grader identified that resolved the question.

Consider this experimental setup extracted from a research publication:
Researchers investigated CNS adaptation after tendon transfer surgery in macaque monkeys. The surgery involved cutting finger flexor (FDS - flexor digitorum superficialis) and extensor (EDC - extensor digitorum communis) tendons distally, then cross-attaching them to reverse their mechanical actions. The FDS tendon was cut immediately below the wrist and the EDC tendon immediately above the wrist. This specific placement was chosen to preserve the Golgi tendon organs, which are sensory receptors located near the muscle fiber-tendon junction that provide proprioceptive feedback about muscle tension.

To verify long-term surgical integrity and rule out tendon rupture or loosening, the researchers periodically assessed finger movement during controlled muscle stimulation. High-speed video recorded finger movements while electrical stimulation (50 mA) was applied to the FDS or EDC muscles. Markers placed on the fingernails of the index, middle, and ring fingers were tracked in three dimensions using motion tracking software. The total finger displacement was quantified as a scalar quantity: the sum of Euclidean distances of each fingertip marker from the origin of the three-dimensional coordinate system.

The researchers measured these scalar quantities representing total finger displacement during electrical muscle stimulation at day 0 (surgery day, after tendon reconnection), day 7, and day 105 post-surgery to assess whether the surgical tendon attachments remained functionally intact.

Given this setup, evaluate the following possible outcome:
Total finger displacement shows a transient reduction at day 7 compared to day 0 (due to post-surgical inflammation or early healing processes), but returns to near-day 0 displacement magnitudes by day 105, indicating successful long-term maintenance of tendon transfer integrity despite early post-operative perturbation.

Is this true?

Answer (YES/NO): NO